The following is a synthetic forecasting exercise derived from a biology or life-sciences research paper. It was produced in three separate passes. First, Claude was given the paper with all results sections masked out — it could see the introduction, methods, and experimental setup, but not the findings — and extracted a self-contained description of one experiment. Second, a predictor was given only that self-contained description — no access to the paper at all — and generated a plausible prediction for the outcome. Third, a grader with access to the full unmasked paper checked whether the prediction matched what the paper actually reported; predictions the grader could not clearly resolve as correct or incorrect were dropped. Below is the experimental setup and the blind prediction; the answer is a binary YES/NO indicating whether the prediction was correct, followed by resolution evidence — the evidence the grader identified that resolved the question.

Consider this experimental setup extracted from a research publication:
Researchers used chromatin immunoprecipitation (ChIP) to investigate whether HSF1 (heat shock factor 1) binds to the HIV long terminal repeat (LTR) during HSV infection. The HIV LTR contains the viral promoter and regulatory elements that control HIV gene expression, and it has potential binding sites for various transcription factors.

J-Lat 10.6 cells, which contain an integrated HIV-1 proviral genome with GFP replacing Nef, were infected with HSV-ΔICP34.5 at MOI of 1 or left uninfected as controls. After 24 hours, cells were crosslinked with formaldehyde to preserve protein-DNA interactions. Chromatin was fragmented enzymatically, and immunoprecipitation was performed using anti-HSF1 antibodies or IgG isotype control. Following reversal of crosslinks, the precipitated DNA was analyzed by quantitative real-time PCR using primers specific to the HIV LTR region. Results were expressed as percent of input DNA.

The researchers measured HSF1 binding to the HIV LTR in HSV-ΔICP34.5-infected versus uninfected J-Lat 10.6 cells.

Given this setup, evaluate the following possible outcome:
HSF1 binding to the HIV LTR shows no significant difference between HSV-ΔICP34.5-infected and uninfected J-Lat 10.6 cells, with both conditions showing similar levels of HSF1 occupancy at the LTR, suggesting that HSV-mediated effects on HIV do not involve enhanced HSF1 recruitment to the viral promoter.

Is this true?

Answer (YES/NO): NO